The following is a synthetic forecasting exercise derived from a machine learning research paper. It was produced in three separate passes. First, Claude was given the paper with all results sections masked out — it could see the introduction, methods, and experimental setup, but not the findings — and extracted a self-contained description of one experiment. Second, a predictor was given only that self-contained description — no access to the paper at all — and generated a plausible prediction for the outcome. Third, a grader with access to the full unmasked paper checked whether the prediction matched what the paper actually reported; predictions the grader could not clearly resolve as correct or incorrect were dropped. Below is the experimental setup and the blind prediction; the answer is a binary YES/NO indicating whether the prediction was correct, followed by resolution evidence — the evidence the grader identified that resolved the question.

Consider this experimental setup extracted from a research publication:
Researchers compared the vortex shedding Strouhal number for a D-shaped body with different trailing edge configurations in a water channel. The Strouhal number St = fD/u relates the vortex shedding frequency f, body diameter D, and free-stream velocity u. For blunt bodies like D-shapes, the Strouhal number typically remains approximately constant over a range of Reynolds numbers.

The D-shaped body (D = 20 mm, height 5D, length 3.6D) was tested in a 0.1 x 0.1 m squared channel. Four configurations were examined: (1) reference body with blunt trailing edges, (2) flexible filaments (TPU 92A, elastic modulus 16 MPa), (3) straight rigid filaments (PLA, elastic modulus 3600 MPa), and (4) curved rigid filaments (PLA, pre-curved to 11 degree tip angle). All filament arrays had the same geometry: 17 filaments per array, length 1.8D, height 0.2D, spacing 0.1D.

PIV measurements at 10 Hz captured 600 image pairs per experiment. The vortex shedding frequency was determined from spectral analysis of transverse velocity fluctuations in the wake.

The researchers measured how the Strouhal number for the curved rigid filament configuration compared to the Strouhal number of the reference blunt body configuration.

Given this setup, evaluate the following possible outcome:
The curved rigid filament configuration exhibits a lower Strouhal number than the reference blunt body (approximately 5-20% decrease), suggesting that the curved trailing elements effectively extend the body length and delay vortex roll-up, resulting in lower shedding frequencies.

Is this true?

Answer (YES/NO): YES